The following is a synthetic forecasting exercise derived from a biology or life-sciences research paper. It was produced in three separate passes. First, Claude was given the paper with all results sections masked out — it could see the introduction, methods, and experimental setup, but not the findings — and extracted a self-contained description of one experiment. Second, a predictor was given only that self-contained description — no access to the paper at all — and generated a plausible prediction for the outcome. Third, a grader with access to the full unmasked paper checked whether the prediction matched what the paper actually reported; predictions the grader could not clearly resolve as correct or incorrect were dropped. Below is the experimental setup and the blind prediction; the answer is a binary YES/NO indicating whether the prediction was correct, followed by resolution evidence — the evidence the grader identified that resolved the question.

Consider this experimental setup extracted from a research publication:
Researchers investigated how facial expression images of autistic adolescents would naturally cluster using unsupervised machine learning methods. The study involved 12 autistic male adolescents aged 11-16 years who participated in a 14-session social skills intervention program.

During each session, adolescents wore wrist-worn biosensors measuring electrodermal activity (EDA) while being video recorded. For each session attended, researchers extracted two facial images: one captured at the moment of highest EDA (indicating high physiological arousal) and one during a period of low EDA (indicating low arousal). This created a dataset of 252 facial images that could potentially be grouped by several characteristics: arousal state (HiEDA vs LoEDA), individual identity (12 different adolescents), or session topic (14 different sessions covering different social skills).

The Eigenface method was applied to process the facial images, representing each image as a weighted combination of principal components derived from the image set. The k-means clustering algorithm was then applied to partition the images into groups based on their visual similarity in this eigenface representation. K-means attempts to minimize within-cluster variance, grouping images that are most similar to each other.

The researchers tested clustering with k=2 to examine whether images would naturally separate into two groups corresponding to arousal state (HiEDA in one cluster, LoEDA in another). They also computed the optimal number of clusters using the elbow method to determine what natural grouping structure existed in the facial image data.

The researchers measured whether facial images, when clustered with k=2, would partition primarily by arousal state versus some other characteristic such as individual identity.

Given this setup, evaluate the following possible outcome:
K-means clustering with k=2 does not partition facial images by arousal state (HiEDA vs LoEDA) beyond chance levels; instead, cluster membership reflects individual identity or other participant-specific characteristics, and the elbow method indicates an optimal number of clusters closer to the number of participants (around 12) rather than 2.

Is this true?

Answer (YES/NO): NO